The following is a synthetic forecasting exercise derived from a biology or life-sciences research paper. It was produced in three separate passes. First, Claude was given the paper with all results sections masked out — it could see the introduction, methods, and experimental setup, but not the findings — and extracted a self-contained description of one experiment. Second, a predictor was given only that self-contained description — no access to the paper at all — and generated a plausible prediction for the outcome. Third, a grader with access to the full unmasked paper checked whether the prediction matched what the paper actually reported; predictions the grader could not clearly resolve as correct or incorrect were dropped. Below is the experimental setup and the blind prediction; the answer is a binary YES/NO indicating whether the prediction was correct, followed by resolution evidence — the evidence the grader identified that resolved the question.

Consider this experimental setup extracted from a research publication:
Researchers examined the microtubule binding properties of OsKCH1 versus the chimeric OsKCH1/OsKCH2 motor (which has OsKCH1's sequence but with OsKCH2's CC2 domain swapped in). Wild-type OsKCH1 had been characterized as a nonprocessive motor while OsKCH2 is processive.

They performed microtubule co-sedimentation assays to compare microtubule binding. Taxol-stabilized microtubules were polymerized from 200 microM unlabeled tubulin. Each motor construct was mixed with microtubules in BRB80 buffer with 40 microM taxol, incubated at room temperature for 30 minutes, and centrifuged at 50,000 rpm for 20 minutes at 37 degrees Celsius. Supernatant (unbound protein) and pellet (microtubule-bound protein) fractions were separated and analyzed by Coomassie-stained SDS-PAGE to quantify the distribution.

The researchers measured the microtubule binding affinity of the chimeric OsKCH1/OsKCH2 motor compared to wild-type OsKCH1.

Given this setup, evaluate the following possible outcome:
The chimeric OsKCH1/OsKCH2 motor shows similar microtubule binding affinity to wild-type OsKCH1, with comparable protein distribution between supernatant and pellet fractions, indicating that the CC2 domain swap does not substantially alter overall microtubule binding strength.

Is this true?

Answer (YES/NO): NO